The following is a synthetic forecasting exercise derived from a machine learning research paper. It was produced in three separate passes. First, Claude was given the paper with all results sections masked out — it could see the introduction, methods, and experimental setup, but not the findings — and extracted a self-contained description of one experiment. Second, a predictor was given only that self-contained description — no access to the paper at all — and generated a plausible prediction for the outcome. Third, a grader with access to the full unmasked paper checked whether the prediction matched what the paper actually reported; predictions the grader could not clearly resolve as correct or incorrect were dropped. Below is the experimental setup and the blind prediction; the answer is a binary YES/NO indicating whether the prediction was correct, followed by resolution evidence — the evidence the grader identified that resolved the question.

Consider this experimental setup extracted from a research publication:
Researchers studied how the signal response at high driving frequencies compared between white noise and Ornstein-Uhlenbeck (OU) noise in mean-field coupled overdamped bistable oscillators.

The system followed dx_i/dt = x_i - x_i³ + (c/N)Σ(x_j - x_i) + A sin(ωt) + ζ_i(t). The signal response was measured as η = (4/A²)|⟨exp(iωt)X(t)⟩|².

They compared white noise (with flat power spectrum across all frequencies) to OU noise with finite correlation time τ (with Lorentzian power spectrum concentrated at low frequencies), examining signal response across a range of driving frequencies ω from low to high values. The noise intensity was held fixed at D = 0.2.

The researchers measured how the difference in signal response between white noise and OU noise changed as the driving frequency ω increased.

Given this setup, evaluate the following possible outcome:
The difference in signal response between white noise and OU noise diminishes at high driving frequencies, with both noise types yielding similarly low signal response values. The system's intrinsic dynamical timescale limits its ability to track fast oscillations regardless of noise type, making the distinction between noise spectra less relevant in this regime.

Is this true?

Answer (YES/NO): NO